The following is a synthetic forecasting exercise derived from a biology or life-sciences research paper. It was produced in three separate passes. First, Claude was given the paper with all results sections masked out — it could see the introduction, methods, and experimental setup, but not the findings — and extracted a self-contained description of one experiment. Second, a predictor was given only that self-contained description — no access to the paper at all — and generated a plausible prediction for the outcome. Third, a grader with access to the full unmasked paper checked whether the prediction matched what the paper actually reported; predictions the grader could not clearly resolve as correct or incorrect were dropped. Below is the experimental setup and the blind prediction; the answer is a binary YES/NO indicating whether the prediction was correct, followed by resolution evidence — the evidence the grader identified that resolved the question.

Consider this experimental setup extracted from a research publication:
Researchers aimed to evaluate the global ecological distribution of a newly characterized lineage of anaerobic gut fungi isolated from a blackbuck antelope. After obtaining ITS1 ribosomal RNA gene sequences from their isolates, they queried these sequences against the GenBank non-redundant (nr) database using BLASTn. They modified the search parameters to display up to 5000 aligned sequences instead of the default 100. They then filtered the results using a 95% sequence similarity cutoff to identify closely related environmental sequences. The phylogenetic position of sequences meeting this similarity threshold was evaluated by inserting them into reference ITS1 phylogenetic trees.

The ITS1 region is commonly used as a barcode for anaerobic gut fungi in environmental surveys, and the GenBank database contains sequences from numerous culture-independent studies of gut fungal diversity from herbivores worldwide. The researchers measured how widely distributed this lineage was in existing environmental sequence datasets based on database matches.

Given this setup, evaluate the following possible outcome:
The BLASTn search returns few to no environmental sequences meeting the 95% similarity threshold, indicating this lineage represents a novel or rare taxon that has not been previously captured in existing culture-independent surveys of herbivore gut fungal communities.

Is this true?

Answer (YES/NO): NO